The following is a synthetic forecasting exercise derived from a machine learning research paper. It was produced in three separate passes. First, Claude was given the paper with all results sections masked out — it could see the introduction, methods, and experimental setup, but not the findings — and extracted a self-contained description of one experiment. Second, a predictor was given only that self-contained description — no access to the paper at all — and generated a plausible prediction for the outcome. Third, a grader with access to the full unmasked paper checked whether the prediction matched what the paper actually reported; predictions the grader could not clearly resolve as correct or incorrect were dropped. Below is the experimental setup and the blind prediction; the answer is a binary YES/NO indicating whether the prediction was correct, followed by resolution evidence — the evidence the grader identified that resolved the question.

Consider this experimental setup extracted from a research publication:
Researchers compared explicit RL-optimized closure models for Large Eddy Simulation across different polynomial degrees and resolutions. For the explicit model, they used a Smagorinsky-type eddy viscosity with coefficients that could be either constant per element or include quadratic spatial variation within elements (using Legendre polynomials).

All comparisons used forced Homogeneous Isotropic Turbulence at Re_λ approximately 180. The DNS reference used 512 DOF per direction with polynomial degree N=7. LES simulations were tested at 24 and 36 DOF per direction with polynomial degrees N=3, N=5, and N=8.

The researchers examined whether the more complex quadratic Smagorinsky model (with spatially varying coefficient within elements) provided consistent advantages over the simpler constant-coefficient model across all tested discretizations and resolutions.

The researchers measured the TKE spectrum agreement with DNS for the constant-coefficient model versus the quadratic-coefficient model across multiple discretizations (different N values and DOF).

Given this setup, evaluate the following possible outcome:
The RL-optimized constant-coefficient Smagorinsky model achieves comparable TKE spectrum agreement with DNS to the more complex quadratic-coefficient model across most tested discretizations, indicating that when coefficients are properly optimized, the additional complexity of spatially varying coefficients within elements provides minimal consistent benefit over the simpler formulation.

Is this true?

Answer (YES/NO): NO